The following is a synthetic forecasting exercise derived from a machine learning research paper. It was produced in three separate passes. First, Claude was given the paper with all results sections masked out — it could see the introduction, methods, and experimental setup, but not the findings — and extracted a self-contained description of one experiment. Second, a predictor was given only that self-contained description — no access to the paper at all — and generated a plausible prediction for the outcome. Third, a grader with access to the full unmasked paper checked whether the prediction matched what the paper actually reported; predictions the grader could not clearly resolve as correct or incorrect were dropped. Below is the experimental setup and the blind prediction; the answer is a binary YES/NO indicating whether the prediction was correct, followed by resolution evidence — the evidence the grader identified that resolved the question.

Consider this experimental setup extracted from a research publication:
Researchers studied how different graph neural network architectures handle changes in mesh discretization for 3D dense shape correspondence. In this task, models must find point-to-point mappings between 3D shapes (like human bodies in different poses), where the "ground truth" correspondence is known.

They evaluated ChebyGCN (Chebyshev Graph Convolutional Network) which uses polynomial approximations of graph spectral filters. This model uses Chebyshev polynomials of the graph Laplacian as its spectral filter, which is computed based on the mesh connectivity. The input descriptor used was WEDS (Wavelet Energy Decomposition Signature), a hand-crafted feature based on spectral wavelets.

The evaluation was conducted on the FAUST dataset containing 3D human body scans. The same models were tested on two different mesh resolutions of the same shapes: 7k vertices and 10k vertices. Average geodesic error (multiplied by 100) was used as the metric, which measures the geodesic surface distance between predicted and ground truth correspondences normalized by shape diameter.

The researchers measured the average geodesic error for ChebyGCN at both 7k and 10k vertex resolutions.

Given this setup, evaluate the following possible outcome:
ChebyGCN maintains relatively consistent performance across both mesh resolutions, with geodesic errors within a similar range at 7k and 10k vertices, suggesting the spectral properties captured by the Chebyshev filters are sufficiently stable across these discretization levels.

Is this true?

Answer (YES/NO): NO